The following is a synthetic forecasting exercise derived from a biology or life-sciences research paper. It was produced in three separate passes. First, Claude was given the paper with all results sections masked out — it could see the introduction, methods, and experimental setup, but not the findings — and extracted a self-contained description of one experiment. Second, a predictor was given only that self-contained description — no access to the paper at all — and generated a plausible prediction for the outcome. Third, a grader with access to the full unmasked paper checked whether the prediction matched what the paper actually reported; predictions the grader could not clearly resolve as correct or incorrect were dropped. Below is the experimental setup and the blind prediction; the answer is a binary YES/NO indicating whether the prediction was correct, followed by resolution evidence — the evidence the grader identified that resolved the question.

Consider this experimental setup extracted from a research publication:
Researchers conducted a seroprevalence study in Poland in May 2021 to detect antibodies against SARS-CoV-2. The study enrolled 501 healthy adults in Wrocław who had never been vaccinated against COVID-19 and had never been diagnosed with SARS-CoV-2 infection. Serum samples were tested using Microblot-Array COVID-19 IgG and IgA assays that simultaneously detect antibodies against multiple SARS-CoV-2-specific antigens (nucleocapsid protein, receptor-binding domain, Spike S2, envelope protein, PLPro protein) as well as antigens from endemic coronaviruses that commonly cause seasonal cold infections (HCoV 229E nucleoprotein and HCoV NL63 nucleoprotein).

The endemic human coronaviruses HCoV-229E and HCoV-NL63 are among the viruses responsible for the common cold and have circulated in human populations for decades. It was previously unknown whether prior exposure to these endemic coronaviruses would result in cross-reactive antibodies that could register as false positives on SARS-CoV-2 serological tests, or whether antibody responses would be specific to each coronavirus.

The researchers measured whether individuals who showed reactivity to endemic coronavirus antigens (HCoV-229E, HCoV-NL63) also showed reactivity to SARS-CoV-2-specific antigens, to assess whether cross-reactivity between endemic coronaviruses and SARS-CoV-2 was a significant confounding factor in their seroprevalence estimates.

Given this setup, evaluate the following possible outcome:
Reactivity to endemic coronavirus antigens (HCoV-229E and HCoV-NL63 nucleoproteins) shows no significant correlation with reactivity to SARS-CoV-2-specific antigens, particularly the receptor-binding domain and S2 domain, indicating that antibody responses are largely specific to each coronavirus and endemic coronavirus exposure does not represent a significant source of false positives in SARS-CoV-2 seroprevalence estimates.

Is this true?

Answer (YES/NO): YES